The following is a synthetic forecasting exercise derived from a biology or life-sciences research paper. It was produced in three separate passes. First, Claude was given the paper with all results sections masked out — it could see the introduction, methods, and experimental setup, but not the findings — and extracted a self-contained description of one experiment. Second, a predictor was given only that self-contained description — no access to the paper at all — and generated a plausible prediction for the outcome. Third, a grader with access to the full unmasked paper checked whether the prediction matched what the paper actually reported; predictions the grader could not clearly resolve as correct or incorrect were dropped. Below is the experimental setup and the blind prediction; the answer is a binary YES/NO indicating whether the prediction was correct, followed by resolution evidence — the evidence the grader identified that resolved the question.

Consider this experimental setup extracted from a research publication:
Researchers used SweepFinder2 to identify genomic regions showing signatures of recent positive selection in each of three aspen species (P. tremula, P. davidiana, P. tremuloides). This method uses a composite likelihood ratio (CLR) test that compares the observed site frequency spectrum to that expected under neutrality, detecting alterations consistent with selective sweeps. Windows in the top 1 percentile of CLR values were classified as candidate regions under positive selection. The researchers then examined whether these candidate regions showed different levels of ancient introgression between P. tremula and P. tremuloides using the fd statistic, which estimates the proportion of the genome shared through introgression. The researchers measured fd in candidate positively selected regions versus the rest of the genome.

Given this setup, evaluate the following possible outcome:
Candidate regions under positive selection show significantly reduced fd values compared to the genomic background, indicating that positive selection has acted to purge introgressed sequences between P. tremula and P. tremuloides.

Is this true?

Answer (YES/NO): YES